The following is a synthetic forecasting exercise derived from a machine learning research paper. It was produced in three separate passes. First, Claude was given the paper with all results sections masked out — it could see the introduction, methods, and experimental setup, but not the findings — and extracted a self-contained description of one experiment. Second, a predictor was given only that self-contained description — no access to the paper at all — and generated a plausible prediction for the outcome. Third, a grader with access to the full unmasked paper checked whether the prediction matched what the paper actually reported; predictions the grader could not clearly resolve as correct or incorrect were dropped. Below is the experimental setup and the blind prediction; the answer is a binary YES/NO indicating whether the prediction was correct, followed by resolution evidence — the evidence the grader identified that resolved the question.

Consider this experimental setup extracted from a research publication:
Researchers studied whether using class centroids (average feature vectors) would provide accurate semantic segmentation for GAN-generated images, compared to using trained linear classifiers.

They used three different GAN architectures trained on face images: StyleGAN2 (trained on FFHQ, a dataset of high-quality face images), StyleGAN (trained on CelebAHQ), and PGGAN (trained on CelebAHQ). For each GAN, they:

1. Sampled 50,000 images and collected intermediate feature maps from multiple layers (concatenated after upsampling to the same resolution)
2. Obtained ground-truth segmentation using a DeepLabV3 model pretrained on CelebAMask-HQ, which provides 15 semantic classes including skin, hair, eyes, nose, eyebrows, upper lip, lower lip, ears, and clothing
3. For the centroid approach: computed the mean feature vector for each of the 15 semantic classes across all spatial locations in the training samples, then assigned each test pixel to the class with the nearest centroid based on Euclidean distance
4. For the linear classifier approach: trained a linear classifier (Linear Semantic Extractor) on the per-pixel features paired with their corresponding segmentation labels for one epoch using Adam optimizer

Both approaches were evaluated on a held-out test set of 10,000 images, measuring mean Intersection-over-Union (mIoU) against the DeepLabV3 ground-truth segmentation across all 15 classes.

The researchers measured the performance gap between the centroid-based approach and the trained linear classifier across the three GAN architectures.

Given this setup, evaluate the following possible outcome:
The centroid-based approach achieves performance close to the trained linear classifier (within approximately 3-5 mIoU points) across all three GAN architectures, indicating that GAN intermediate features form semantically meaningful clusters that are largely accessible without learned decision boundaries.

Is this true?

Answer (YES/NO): NO